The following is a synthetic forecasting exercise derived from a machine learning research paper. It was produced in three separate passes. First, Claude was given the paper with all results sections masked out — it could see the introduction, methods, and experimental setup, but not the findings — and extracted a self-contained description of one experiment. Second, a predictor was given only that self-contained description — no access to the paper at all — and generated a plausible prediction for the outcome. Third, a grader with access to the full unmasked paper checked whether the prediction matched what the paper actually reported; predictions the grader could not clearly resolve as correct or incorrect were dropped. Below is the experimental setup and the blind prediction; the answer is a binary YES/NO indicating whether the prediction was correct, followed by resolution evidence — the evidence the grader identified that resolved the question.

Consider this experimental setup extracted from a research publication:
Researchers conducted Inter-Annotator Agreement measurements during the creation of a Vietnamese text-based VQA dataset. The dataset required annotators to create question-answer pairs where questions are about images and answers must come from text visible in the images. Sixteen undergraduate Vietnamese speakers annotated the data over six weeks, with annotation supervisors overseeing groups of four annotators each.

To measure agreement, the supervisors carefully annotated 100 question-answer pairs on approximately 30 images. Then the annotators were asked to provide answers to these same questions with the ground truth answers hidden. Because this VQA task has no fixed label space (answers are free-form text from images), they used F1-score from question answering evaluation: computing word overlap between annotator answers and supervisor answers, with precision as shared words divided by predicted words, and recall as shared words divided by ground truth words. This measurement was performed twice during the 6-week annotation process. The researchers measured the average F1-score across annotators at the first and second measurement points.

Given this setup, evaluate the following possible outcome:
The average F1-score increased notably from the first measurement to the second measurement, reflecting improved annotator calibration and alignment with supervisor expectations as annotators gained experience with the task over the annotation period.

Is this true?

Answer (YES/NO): YES